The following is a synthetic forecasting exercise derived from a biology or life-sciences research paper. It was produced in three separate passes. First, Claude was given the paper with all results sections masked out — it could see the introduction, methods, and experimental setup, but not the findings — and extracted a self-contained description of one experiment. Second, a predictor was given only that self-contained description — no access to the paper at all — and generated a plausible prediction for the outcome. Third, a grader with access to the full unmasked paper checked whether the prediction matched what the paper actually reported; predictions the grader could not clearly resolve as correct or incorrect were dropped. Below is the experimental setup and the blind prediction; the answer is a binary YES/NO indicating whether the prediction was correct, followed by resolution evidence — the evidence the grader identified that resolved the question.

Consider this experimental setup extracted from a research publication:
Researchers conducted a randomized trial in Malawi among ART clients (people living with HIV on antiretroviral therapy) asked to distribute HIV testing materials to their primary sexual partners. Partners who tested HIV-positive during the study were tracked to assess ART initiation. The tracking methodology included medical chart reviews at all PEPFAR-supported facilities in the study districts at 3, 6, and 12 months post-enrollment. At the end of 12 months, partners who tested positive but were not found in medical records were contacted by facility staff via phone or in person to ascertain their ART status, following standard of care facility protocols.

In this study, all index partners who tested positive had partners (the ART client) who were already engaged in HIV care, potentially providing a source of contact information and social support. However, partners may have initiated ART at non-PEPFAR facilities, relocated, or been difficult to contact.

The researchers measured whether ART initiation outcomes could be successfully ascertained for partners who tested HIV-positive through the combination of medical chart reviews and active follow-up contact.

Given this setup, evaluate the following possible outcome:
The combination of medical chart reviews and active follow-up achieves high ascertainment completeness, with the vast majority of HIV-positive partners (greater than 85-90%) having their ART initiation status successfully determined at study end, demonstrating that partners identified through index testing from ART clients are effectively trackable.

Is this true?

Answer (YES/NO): YES